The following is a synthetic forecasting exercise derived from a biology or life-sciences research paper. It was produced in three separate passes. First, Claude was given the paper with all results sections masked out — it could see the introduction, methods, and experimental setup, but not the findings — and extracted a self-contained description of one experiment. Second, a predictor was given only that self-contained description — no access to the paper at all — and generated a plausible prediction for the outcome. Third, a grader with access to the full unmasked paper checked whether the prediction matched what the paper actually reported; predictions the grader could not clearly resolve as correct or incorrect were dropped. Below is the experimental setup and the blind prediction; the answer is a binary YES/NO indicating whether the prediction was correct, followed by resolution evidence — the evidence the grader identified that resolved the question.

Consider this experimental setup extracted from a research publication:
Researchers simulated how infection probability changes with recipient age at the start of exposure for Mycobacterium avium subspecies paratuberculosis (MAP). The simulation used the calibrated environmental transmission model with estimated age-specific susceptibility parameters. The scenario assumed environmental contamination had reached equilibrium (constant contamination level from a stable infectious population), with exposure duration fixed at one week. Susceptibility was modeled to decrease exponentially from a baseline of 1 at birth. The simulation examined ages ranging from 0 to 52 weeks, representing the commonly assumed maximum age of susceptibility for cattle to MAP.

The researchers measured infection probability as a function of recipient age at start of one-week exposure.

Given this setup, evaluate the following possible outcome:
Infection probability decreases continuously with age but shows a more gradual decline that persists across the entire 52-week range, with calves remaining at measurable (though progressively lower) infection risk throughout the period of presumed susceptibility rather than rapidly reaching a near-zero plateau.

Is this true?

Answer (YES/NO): YES